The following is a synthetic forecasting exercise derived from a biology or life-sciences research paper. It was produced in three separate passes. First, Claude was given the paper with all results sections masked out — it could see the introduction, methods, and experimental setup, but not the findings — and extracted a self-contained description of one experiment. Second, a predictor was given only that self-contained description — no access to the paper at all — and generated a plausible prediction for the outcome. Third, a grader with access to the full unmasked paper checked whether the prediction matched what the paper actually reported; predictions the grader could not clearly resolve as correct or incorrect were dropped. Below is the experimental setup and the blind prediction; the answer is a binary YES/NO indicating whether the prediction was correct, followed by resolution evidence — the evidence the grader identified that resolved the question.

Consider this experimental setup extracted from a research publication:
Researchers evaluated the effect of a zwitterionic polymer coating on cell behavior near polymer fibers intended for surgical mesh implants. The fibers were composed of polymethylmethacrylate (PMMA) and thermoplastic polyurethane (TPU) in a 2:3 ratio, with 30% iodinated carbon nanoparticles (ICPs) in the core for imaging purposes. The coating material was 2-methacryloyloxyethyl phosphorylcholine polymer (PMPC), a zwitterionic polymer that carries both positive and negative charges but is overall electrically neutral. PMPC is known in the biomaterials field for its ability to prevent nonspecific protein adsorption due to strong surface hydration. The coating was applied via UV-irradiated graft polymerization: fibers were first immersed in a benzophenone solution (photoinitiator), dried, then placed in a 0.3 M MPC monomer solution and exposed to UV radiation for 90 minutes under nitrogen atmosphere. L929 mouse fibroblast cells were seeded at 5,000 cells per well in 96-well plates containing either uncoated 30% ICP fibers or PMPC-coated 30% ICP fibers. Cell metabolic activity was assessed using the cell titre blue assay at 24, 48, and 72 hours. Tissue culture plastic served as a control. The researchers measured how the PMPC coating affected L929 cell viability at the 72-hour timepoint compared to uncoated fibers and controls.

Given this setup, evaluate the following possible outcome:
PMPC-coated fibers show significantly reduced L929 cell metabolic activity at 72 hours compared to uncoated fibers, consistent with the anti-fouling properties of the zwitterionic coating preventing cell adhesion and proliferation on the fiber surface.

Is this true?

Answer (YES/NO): YES